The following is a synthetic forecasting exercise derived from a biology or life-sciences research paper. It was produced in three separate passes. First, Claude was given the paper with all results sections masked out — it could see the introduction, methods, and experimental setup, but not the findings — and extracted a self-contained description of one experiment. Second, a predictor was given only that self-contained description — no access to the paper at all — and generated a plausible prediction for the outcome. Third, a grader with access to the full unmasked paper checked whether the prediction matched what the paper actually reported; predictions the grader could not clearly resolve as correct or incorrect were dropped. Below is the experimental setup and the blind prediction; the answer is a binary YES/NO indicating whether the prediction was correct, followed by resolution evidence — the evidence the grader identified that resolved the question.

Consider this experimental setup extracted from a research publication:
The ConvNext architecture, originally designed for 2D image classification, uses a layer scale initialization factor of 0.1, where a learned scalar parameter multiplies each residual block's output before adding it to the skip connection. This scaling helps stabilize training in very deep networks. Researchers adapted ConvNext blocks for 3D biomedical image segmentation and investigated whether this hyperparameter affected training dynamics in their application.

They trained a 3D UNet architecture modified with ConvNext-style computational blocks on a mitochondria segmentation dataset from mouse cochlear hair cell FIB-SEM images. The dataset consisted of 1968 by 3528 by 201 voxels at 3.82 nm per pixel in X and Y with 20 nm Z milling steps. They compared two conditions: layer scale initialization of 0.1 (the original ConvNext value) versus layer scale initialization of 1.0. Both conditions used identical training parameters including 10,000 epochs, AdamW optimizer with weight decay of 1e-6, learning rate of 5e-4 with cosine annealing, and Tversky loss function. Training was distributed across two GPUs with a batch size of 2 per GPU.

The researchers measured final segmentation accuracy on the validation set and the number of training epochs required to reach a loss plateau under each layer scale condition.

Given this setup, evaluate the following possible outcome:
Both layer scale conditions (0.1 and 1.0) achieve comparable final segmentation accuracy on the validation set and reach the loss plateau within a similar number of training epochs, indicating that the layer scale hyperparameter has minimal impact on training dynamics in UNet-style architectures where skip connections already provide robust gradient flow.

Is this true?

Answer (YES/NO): NO